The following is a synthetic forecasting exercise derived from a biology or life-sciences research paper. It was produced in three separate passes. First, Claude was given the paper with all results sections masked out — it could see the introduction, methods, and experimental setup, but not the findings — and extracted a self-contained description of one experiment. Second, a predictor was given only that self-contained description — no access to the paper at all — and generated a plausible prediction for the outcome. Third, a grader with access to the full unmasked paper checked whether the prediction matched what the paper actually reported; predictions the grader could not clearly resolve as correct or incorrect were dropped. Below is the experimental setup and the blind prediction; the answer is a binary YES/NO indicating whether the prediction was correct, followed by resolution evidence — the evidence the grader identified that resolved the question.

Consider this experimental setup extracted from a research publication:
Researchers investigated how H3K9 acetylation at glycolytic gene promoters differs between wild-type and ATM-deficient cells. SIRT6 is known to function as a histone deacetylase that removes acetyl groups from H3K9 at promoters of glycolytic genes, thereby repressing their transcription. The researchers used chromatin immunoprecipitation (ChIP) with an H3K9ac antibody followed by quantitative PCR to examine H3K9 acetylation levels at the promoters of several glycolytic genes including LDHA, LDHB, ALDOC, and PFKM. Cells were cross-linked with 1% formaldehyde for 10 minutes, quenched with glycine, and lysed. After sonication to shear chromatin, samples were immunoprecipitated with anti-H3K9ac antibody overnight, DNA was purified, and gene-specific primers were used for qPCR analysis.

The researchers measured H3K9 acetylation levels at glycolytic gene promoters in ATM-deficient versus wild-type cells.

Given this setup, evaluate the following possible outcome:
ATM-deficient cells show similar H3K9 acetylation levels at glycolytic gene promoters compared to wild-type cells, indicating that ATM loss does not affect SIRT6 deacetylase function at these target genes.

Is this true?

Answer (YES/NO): NO